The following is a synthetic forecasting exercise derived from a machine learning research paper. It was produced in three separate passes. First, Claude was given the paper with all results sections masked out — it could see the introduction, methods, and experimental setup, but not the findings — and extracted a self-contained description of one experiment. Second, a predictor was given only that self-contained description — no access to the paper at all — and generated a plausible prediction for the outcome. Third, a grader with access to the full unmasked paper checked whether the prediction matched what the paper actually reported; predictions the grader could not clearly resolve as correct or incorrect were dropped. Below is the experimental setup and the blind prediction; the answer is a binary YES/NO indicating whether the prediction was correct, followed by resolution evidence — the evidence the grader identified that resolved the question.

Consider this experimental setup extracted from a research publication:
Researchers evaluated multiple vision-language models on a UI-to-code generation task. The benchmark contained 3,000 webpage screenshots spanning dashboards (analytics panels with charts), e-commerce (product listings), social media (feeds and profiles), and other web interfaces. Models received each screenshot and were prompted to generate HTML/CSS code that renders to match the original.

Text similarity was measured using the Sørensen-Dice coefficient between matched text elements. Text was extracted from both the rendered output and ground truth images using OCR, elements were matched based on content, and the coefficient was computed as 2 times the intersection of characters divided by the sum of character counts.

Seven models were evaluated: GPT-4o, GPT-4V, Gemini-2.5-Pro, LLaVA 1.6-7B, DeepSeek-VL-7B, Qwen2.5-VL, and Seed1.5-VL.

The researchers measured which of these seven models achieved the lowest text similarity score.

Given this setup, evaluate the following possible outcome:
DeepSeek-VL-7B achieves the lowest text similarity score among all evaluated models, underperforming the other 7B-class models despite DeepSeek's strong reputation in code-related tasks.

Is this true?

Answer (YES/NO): NO